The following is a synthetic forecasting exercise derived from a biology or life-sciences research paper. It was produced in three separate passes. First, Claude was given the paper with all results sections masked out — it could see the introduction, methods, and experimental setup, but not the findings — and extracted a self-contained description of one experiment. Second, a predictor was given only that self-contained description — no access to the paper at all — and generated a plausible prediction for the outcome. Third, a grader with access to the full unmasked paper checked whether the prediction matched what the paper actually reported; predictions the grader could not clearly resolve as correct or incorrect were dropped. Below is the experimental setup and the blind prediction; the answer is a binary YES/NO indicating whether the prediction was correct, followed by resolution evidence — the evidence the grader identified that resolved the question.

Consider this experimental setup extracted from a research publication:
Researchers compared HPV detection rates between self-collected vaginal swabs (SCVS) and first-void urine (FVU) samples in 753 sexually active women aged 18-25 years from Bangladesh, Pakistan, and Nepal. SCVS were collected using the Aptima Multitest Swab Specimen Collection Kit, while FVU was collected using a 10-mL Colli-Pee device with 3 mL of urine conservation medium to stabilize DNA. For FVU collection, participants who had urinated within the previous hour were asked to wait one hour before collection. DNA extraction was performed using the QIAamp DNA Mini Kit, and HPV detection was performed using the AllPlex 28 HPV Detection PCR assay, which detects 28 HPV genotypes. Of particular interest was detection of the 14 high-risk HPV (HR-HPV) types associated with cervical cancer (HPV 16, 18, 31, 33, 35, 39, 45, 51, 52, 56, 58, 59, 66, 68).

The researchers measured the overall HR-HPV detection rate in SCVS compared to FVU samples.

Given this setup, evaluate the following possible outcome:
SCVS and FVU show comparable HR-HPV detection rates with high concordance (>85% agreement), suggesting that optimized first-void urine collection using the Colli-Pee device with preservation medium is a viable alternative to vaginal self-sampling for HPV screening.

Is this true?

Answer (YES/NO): YES